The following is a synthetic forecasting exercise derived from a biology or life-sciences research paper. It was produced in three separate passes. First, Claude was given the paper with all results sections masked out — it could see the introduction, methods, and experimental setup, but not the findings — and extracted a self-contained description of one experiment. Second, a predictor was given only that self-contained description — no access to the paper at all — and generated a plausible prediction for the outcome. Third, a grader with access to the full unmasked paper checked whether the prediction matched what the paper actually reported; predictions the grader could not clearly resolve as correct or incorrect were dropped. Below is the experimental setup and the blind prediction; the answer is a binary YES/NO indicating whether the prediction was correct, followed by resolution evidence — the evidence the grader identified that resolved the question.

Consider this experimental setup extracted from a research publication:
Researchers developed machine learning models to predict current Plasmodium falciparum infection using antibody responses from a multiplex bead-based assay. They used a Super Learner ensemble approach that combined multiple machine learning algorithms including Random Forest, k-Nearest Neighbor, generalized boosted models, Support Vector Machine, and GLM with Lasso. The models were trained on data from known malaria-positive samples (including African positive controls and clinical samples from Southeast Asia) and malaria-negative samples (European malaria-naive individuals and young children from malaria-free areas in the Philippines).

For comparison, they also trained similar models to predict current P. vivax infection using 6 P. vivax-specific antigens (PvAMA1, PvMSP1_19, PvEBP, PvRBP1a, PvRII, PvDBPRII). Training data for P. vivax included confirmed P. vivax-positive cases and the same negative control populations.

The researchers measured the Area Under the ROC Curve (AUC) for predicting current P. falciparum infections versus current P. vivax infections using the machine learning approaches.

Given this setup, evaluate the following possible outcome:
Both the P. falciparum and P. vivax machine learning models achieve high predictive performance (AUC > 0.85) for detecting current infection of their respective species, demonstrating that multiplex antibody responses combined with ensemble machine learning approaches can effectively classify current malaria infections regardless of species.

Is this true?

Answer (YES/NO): NO